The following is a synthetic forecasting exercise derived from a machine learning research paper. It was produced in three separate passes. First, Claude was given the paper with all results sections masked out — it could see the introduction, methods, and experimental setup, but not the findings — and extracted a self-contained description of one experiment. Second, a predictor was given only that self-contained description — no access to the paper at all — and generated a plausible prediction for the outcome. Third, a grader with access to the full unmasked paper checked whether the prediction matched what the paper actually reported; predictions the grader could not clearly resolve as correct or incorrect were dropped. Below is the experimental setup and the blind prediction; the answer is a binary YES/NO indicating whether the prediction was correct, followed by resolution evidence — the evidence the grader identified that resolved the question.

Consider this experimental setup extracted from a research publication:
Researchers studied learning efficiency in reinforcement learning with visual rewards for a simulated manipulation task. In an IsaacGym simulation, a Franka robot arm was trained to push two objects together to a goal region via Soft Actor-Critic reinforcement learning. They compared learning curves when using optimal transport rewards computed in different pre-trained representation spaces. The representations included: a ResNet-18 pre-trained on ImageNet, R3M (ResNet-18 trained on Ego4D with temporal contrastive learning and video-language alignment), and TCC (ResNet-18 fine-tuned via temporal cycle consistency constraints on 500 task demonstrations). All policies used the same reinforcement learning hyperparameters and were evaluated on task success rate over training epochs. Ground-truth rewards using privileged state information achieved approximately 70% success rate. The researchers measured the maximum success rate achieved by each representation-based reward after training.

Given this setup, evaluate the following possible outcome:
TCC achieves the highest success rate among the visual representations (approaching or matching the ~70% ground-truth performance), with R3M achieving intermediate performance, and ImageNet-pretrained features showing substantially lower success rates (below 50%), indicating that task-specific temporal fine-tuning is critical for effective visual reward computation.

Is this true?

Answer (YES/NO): NO